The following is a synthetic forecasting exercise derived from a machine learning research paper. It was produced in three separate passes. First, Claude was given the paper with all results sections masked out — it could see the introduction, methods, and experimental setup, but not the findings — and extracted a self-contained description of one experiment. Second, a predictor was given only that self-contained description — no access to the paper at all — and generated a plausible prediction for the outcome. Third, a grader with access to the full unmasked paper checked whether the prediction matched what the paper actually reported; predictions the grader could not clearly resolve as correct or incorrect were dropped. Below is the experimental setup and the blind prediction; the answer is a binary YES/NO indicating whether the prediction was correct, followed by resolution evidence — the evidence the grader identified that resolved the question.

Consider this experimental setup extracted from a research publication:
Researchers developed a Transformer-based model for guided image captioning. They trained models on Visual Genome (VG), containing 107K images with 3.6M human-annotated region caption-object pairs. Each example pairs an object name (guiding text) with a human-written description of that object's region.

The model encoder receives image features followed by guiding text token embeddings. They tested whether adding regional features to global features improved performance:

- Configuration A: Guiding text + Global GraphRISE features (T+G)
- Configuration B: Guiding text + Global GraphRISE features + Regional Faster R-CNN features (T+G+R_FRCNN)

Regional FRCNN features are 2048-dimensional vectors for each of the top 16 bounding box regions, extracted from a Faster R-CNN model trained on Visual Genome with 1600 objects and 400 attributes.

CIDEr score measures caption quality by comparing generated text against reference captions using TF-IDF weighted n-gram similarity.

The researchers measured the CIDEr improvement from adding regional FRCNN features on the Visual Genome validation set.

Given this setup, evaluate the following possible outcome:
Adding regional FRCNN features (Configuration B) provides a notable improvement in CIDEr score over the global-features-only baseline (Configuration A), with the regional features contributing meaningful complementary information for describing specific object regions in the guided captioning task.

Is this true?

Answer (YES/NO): YES